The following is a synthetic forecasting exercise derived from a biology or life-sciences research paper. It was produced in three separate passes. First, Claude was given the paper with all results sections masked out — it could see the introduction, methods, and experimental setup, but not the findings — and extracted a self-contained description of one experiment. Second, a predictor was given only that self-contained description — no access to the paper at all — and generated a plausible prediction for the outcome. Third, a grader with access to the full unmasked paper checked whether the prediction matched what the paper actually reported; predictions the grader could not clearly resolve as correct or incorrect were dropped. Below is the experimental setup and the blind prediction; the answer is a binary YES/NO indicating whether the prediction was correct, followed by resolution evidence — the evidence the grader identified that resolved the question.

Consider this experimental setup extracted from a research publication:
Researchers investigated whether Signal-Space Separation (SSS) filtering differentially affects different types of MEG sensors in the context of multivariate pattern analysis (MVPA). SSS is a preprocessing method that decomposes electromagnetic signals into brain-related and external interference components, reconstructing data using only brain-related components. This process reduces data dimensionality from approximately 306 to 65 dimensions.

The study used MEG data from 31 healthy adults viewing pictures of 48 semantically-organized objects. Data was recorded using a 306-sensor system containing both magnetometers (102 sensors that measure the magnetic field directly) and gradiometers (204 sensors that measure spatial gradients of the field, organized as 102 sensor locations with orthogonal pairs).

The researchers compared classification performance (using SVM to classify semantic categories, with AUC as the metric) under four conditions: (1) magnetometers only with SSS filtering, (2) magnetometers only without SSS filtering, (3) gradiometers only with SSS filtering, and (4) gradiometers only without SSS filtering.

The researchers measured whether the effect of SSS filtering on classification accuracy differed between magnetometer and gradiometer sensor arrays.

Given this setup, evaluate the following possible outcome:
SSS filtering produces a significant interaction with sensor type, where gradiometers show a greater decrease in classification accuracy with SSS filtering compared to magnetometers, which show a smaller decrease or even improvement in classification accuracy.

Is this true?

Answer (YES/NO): NO